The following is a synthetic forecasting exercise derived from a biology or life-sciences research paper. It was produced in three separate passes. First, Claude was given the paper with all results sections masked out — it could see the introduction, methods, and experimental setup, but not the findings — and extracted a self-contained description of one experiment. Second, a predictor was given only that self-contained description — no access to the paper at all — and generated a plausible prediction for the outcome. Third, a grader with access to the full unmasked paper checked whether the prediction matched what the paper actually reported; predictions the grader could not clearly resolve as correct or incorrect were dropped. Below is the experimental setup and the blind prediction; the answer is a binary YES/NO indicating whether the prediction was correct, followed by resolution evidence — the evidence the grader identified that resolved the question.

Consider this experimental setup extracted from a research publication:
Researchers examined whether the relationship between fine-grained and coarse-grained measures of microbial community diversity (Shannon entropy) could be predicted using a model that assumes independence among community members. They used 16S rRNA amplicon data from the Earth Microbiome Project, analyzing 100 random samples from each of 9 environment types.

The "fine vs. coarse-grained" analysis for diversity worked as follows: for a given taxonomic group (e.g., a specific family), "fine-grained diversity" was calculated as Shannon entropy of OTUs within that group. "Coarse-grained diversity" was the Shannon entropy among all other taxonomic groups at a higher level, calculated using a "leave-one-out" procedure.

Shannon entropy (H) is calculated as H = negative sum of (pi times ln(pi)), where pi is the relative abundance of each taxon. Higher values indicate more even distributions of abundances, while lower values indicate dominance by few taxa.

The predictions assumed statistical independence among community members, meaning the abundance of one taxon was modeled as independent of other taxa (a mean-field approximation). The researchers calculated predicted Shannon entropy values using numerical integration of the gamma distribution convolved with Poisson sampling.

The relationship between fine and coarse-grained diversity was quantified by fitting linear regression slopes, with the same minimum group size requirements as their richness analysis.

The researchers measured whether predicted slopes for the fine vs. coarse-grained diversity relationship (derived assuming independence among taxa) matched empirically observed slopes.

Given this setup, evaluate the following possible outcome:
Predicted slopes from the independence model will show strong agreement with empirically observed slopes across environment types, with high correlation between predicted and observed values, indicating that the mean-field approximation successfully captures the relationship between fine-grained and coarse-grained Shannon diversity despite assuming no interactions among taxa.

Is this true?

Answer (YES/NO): NO